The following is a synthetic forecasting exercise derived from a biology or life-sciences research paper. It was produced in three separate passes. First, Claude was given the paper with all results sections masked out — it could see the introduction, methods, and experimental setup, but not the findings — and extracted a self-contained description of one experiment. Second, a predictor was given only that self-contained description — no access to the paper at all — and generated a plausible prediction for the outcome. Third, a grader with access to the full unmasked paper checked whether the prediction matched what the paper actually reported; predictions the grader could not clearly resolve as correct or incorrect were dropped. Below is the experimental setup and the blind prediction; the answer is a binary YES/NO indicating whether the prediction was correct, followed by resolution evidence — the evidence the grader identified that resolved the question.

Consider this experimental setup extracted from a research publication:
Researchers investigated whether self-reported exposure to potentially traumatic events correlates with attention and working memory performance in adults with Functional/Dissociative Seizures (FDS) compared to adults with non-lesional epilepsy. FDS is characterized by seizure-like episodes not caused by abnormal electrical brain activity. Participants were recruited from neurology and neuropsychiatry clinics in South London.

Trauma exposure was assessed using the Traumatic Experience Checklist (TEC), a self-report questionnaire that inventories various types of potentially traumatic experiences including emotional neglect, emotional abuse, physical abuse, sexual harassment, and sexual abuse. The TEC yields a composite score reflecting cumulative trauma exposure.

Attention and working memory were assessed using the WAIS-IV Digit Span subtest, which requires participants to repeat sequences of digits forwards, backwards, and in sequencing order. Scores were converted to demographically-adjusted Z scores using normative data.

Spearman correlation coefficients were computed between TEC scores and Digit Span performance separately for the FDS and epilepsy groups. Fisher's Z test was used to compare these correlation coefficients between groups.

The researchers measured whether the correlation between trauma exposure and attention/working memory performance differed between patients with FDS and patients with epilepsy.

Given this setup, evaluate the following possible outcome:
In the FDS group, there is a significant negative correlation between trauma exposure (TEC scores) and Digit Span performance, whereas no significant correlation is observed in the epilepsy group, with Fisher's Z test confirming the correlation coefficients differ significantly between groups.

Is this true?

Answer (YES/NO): NO